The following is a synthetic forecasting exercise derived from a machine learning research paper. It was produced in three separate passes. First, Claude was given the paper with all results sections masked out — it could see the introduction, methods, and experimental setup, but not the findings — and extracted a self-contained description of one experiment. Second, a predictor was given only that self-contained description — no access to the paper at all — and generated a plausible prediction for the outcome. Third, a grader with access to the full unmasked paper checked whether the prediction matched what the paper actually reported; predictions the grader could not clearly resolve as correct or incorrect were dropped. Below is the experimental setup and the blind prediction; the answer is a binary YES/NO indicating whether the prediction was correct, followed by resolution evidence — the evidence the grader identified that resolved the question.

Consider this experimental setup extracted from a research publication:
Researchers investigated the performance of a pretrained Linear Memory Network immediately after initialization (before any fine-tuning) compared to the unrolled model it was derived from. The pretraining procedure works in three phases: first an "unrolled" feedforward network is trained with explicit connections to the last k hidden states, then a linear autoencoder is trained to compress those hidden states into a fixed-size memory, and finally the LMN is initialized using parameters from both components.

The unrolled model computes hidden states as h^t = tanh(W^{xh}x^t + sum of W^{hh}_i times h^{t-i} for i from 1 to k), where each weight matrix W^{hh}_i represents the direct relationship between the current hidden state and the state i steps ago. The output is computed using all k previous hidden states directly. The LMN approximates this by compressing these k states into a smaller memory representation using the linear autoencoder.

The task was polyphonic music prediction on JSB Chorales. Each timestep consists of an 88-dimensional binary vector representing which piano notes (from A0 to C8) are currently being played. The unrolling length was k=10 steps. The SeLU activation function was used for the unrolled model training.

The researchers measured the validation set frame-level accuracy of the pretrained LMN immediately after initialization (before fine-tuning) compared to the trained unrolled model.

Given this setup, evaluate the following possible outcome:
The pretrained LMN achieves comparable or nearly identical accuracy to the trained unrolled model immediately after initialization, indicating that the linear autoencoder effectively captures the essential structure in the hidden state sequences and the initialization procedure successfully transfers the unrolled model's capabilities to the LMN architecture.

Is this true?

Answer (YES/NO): YES